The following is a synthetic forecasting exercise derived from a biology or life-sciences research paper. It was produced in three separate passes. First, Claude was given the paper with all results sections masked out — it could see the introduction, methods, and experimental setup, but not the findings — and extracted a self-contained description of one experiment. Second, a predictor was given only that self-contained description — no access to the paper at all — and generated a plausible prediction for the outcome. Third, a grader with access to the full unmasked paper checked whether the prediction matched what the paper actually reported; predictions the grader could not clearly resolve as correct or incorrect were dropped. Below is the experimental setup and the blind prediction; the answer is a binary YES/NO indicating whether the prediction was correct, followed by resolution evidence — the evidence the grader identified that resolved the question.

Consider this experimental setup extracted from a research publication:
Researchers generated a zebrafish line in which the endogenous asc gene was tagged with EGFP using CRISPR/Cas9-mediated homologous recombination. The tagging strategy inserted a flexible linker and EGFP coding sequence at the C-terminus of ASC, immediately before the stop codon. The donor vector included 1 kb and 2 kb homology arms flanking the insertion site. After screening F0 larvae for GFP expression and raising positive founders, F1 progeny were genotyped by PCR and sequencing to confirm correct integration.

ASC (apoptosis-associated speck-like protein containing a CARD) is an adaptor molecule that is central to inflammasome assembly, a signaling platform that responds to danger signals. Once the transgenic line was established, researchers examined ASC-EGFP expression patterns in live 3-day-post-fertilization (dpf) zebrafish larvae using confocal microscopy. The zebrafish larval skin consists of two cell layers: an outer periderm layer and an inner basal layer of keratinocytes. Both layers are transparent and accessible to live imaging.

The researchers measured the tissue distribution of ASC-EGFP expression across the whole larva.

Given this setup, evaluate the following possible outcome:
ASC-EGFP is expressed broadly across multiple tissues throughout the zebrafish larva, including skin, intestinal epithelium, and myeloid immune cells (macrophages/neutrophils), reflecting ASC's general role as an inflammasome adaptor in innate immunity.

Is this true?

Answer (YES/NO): YES